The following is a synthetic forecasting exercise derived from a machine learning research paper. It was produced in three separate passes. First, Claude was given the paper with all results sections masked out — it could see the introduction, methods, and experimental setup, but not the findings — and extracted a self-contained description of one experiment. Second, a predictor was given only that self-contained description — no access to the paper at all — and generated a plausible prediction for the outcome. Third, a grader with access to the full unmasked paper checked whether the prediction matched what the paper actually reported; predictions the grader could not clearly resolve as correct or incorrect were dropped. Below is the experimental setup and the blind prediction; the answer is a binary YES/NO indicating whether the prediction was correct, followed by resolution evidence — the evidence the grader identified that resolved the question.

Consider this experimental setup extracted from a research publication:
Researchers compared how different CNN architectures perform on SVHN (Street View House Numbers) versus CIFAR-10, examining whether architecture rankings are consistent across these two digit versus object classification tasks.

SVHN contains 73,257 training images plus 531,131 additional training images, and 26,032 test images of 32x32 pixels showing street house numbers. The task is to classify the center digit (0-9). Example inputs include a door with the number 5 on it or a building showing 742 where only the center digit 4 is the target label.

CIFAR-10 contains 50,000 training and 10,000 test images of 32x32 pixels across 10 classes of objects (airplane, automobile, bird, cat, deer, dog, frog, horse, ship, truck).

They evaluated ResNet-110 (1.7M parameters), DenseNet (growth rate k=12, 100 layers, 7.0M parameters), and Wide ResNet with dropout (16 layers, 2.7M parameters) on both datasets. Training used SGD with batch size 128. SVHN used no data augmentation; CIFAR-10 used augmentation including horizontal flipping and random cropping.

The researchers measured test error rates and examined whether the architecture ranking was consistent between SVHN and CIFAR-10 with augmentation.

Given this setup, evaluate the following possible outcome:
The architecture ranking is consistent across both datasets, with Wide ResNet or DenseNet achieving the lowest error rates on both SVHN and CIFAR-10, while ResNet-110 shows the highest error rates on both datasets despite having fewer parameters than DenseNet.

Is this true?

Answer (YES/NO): YES